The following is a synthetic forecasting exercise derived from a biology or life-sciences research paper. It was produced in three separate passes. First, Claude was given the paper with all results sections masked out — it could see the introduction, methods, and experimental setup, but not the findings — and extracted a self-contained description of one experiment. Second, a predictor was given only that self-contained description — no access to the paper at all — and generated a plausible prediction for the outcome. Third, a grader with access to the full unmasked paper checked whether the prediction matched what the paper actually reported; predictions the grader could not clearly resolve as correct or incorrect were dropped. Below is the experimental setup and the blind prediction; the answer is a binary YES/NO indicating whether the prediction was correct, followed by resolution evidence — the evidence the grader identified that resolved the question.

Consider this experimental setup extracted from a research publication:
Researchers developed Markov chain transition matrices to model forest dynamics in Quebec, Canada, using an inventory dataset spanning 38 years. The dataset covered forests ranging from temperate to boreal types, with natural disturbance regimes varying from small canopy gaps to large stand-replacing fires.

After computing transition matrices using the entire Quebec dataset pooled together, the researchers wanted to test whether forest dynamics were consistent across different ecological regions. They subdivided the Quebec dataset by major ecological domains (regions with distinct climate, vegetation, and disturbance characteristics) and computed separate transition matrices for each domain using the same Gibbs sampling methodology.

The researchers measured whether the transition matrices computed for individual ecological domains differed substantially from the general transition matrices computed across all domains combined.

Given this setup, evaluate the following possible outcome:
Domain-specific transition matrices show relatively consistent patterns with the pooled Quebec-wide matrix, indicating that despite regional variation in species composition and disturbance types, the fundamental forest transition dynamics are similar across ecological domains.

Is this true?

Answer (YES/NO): YES